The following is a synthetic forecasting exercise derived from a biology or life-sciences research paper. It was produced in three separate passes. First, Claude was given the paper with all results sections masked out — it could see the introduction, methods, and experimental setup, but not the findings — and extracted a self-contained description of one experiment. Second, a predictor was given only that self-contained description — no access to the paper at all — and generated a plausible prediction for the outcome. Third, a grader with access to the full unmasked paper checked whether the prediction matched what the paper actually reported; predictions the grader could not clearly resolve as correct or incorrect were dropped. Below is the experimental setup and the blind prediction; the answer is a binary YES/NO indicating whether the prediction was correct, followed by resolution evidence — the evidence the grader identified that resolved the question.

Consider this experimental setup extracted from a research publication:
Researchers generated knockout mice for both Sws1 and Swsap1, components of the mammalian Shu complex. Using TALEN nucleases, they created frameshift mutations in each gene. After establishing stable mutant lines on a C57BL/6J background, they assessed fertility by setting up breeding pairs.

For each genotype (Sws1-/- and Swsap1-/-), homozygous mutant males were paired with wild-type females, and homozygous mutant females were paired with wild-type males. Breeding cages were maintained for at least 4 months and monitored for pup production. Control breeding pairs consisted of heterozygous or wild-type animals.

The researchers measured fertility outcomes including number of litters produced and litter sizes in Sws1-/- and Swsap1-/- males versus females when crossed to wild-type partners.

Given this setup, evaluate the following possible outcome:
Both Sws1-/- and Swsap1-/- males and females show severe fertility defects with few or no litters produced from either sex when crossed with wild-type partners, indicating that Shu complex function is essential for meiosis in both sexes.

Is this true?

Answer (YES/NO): YES